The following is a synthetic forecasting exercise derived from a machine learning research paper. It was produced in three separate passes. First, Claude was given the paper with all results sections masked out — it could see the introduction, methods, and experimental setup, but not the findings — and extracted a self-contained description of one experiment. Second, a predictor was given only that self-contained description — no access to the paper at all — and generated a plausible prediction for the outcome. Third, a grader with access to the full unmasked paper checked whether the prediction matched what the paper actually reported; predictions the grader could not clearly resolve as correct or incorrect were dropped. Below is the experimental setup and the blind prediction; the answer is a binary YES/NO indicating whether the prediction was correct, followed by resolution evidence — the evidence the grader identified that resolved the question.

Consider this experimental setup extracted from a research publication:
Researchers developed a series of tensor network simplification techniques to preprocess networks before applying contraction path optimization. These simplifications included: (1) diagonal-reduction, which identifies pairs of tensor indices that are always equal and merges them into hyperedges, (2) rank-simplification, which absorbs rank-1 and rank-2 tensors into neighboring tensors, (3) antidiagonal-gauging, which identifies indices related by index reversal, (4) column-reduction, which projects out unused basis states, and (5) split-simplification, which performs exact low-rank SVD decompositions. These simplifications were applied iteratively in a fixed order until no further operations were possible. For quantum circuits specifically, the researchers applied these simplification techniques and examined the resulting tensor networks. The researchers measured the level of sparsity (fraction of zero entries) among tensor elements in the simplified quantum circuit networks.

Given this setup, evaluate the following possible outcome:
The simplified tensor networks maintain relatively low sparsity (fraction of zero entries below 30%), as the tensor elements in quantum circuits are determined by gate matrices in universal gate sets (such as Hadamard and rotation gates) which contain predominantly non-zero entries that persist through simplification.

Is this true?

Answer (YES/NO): YES